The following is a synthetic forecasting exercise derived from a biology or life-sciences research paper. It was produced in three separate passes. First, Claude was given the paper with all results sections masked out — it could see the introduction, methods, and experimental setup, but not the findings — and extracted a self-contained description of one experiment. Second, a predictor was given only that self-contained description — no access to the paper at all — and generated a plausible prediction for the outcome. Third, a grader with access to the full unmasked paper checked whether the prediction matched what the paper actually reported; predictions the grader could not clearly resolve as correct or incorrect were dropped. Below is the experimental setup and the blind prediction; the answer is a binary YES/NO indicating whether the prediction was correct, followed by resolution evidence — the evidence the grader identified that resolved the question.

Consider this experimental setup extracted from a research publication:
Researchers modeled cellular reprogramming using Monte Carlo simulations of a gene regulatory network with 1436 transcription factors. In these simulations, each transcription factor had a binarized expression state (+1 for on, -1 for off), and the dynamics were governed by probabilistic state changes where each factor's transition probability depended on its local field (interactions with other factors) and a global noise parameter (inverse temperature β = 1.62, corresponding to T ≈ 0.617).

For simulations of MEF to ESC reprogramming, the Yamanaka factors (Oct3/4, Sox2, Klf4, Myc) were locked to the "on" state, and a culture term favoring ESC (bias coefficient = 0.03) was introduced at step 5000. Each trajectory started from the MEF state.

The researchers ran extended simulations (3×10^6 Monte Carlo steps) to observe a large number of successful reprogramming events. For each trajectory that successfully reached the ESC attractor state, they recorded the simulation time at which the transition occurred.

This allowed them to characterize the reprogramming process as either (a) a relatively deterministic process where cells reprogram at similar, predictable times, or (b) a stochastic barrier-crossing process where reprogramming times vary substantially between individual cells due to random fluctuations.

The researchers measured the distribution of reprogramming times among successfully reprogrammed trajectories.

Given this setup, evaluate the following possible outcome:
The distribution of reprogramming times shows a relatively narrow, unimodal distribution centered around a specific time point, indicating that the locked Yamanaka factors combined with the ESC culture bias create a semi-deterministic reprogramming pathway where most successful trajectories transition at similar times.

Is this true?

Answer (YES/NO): NO